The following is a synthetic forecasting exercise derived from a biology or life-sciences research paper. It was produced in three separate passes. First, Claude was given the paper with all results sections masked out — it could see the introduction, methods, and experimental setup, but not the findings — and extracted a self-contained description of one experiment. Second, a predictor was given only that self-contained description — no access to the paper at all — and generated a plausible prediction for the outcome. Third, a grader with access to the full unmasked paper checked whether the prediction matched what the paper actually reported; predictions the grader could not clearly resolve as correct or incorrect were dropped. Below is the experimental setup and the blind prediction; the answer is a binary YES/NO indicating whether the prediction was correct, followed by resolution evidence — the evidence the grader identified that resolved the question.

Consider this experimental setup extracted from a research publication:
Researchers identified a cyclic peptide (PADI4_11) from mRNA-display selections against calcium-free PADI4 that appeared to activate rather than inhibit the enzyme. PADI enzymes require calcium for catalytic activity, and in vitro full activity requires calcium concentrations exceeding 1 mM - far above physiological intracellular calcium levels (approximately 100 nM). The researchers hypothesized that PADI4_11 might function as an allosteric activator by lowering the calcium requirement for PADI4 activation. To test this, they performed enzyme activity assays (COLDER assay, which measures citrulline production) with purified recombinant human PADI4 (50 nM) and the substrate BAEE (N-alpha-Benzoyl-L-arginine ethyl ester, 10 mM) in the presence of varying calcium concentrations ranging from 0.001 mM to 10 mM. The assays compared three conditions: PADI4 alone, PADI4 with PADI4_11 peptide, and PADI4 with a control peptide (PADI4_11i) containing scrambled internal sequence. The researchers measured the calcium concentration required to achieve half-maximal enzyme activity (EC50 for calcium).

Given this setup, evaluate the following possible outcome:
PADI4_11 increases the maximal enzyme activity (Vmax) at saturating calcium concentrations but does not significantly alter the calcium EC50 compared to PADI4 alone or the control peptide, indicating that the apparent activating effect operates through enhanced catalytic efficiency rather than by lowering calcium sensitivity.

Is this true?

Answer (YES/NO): NO